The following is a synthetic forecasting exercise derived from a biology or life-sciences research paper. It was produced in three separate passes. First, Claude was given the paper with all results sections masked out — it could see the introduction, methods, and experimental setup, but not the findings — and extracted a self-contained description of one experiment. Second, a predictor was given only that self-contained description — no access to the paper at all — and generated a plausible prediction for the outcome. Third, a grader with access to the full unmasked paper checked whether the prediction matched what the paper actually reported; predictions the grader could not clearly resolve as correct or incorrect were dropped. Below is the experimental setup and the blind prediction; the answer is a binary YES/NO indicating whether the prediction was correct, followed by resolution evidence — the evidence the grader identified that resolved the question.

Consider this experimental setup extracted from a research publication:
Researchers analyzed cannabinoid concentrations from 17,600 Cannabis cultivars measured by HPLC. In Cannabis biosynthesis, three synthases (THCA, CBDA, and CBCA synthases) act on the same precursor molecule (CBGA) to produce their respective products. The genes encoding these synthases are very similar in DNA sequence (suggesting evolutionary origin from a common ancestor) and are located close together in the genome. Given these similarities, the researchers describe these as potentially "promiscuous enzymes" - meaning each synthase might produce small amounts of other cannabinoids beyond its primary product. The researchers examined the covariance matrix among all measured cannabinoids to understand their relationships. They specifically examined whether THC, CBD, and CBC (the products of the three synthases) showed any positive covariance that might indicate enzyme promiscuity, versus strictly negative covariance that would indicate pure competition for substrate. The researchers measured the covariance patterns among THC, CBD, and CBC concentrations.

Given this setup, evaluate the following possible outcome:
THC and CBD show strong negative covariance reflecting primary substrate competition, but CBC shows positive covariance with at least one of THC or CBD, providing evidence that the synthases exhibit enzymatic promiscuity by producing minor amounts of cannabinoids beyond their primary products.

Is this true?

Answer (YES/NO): YES